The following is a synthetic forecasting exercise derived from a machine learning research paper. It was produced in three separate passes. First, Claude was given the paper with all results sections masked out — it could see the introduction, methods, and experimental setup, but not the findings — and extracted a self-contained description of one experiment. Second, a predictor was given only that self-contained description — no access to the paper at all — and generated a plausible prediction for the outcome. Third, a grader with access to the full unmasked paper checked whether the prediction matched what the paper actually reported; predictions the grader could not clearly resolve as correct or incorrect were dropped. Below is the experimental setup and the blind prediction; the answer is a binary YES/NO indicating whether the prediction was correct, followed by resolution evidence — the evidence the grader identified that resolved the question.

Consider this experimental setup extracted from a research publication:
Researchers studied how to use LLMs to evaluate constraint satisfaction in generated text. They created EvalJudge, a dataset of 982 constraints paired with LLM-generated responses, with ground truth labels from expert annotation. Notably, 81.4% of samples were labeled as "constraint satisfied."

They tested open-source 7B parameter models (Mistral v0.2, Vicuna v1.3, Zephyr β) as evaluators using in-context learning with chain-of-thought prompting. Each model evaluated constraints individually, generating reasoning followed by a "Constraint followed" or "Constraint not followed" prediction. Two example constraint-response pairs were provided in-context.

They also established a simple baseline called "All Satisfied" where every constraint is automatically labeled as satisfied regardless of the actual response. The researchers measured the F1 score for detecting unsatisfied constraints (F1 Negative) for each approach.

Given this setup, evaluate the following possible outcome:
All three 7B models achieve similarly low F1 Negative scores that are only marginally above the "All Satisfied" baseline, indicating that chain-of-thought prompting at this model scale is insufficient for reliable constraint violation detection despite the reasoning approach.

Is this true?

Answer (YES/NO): NO